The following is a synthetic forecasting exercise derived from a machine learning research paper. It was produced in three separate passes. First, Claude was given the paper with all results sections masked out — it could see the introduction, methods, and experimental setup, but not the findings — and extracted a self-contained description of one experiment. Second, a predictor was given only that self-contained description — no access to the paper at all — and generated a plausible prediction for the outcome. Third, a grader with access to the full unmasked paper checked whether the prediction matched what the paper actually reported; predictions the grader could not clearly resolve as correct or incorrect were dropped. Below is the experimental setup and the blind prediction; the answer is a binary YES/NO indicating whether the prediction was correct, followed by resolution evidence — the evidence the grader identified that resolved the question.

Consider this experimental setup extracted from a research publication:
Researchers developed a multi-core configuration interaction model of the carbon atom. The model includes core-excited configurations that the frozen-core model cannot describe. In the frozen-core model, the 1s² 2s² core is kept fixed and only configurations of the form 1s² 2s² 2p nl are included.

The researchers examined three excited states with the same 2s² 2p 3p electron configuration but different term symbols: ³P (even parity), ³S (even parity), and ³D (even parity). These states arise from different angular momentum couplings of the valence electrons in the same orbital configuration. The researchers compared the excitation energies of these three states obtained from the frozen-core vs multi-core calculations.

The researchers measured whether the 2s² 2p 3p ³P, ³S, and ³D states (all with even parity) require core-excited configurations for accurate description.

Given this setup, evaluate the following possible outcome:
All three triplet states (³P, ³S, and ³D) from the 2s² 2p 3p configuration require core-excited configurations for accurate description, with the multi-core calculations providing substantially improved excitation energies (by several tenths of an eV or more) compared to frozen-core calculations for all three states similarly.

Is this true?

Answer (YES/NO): NO